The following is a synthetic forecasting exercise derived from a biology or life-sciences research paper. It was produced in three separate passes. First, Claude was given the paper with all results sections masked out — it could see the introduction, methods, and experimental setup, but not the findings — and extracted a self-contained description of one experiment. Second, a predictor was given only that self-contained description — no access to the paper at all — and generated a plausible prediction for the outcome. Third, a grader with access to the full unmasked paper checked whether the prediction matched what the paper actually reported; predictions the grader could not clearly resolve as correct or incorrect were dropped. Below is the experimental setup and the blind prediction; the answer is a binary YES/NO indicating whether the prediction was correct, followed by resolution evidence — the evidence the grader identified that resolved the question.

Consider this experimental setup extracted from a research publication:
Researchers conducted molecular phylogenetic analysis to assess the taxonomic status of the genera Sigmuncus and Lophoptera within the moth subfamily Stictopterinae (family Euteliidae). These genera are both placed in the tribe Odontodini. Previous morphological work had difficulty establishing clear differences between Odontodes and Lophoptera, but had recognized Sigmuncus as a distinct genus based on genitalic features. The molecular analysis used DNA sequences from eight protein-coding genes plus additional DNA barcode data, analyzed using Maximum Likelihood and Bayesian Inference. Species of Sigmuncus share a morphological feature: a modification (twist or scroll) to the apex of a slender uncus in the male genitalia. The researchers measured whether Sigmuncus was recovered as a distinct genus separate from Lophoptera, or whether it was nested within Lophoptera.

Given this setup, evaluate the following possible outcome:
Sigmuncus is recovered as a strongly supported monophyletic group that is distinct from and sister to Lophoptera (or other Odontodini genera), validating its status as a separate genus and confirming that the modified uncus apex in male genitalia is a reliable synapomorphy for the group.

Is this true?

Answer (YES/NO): NO